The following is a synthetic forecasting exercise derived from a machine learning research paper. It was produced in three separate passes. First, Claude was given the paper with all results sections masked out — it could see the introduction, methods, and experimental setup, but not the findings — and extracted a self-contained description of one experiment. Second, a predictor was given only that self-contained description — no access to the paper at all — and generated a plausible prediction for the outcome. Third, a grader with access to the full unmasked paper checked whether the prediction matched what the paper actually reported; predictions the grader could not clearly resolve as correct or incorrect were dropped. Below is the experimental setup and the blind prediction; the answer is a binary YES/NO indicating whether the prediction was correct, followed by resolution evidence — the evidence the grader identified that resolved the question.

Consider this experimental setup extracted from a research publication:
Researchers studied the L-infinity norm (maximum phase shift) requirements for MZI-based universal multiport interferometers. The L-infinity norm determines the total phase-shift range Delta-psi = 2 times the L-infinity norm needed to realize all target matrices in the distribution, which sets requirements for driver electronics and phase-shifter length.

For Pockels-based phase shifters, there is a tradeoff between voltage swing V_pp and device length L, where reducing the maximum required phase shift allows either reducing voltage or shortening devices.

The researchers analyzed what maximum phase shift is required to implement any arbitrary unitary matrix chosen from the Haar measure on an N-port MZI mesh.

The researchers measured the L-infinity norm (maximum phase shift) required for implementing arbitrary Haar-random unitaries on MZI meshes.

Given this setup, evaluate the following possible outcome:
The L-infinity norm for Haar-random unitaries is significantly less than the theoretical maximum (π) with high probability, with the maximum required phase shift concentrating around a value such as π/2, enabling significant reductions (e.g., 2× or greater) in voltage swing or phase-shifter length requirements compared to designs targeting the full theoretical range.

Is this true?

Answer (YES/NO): NO